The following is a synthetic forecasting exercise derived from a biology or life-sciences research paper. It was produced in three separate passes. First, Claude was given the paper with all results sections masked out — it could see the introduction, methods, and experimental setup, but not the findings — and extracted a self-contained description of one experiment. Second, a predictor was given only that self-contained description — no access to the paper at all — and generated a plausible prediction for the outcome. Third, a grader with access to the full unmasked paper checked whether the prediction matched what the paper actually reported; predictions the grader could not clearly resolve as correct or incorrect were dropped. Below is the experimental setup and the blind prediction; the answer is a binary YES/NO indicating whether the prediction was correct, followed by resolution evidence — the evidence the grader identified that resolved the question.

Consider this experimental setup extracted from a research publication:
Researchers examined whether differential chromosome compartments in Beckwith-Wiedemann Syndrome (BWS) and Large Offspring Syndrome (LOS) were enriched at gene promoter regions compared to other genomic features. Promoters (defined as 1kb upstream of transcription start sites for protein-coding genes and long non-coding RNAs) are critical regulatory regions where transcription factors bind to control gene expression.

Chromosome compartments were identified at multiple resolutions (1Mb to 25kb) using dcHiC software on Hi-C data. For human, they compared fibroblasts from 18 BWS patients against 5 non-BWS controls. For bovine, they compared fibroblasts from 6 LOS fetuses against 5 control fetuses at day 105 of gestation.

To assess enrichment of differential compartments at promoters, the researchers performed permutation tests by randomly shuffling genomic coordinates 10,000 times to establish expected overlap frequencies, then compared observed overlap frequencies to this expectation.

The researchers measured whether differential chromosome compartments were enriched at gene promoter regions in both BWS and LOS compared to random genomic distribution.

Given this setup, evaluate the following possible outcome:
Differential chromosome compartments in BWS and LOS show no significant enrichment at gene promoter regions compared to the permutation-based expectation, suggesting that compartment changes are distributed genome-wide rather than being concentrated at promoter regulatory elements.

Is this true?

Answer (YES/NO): NO